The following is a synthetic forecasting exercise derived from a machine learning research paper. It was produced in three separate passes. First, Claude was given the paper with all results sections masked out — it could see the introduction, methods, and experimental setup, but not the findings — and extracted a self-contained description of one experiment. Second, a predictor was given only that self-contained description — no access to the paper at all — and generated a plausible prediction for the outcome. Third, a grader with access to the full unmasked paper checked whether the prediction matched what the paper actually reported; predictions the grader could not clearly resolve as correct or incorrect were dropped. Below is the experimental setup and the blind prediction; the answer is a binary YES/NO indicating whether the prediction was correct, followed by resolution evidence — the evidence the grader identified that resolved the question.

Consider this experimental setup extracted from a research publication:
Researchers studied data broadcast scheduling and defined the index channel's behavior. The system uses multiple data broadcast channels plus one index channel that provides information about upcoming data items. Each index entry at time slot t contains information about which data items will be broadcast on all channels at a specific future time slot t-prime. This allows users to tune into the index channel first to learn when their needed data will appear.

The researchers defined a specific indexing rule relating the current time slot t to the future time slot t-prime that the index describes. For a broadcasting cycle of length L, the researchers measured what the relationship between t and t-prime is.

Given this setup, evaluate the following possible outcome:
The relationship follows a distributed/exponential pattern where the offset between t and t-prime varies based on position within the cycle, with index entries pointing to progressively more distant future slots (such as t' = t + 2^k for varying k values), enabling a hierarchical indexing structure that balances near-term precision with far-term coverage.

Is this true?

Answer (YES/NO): NO